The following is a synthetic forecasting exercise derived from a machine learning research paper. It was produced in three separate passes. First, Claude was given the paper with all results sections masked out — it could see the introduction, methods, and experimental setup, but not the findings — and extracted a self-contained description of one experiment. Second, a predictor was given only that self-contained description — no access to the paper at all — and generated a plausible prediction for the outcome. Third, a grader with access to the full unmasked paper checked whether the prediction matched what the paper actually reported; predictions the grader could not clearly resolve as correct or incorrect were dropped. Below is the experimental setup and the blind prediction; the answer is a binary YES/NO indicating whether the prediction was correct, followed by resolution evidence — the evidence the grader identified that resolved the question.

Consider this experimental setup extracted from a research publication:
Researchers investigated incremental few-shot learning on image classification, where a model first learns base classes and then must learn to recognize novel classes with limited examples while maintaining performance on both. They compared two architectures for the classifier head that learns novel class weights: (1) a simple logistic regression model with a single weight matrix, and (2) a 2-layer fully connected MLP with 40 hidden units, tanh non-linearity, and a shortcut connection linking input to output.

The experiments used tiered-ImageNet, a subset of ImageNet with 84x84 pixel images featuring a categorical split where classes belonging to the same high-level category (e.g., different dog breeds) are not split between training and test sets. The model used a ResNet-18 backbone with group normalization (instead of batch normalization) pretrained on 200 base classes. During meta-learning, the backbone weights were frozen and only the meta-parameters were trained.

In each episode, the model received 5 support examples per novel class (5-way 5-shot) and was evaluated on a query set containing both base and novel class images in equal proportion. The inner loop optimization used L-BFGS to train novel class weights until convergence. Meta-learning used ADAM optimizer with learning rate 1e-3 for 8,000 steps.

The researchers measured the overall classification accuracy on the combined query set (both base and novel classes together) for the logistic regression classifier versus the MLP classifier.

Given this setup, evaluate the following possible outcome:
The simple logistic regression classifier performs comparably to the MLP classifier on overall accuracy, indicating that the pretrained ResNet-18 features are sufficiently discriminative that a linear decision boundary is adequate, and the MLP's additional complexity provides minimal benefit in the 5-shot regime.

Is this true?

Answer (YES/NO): YES